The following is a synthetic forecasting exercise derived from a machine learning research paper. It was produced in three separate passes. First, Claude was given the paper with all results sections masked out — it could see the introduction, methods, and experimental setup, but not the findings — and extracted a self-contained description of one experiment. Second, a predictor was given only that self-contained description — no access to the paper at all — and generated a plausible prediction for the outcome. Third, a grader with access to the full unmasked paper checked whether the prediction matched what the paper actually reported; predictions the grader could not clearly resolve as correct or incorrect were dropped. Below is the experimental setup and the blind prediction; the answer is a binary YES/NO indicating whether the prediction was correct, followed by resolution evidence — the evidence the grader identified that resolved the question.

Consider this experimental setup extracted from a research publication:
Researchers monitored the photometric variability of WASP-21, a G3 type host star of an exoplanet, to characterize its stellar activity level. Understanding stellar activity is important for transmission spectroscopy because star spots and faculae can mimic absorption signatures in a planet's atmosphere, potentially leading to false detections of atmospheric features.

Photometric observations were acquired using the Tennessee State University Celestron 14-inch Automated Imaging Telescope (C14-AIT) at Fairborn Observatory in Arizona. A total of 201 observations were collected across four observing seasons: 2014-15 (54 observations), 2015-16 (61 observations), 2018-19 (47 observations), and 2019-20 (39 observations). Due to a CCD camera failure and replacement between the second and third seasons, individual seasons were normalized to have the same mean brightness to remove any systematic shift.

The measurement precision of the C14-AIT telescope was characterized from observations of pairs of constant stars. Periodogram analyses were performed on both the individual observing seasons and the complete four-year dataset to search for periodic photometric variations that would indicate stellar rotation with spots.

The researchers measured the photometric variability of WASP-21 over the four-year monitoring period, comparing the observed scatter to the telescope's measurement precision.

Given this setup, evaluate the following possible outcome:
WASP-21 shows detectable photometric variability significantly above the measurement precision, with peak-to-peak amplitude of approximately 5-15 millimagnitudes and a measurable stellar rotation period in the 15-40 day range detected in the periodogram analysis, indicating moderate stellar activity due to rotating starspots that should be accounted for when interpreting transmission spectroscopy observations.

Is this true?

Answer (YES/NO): NO